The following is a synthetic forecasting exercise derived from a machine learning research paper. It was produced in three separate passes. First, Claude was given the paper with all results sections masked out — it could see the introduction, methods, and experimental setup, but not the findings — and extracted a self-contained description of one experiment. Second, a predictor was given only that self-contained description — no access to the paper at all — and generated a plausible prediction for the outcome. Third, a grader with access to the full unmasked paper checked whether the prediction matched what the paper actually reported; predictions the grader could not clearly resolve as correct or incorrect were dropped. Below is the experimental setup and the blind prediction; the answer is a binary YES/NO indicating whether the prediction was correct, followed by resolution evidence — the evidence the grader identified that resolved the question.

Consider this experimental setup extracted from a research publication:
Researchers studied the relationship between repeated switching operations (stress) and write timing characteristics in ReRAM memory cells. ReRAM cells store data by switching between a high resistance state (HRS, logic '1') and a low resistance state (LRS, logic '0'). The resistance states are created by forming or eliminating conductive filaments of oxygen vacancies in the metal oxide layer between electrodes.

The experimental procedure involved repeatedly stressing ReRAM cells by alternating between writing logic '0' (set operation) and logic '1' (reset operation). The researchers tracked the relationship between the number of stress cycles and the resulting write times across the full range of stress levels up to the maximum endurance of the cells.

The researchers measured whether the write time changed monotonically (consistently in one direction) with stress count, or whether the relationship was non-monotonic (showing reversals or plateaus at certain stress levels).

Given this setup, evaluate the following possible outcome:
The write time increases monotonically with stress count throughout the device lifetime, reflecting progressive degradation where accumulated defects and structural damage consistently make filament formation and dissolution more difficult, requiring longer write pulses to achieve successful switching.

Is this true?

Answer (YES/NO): YES